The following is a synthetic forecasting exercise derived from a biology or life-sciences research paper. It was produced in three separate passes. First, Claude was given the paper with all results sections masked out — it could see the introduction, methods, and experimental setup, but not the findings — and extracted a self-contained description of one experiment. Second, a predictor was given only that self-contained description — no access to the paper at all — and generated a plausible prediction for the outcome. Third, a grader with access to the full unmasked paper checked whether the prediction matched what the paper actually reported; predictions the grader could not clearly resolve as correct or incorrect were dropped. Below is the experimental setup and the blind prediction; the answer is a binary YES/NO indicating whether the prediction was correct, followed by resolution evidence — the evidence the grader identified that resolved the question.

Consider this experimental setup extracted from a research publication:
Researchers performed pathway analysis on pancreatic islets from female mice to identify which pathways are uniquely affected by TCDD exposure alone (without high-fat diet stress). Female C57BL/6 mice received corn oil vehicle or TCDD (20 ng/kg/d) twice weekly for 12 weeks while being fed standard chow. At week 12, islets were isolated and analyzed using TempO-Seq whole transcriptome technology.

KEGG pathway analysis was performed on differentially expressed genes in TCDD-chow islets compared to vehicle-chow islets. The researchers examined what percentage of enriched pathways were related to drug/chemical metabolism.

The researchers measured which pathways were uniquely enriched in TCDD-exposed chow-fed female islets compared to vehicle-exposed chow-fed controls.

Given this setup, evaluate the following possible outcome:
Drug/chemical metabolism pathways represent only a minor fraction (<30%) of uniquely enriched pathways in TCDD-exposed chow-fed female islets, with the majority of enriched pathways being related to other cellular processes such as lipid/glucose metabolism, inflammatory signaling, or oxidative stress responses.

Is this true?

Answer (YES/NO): NO